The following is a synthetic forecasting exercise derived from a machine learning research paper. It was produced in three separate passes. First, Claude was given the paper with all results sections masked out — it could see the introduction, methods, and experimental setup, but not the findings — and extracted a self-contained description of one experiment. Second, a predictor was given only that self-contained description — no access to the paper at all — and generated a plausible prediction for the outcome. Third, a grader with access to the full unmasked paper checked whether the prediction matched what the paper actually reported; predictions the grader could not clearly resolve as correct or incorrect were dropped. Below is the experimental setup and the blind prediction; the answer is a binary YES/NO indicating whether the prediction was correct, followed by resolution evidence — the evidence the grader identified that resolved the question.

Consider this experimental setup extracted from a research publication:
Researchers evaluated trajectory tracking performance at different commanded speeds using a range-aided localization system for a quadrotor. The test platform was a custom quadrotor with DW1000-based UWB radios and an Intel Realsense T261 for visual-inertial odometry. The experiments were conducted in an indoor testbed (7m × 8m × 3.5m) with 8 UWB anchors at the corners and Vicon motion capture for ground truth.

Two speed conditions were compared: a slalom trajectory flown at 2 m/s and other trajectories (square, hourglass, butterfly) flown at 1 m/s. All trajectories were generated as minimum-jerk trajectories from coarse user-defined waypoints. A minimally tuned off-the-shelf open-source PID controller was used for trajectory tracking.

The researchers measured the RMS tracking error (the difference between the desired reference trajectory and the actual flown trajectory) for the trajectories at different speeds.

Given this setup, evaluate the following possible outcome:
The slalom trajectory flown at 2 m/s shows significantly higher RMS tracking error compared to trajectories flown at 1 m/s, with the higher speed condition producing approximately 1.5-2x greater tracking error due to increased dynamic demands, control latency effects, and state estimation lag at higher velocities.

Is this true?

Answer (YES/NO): NO